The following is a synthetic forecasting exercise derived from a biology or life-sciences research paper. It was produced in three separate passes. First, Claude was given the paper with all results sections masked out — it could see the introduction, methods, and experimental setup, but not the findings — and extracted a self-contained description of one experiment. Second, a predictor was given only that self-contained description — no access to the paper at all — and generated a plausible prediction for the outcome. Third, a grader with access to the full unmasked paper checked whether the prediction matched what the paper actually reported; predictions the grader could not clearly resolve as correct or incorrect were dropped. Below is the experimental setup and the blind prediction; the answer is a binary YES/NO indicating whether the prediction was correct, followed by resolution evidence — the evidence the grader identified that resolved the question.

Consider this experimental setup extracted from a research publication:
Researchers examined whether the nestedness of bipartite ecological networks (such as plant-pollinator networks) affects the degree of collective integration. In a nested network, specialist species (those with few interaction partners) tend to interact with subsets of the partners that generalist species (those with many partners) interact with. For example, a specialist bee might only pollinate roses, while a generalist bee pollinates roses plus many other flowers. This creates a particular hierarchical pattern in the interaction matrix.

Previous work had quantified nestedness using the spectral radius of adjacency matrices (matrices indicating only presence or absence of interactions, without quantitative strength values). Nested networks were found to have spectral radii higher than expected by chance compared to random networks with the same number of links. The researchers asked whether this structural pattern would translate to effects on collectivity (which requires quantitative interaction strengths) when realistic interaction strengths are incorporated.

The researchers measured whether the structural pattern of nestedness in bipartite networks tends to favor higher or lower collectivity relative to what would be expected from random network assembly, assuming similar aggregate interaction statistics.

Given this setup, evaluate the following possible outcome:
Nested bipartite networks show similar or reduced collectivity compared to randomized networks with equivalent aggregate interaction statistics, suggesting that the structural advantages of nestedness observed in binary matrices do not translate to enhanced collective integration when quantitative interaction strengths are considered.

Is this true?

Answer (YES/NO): NO